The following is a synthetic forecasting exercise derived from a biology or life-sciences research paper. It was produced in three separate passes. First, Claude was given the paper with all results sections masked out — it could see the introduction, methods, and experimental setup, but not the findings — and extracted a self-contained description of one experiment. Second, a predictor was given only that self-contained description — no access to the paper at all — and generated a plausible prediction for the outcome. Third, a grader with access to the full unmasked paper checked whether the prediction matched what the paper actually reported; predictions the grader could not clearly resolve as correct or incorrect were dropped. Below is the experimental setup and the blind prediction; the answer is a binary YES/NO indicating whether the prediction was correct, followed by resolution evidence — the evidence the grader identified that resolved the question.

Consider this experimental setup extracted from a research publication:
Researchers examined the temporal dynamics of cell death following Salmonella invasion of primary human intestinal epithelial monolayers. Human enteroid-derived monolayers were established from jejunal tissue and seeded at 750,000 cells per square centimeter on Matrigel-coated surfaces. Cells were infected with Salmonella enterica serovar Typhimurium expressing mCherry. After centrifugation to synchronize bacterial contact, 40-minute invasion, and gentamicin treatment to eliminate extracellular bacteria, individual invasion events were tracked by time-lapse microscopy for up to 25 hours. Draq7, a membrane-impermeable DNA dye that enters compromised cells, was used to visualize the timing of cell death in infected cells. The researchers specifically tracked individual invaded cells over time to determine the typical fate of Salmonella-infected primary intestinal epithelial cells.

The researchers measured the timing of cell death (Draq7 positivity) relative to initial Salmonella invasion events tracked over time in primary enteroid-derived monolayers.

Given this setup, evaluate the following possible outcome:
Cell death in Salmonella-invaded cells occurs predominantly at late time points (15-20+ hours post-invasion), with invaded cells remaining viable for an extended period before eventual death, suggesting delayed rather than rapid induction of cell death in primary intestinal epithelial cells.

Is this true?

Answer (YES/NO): NO